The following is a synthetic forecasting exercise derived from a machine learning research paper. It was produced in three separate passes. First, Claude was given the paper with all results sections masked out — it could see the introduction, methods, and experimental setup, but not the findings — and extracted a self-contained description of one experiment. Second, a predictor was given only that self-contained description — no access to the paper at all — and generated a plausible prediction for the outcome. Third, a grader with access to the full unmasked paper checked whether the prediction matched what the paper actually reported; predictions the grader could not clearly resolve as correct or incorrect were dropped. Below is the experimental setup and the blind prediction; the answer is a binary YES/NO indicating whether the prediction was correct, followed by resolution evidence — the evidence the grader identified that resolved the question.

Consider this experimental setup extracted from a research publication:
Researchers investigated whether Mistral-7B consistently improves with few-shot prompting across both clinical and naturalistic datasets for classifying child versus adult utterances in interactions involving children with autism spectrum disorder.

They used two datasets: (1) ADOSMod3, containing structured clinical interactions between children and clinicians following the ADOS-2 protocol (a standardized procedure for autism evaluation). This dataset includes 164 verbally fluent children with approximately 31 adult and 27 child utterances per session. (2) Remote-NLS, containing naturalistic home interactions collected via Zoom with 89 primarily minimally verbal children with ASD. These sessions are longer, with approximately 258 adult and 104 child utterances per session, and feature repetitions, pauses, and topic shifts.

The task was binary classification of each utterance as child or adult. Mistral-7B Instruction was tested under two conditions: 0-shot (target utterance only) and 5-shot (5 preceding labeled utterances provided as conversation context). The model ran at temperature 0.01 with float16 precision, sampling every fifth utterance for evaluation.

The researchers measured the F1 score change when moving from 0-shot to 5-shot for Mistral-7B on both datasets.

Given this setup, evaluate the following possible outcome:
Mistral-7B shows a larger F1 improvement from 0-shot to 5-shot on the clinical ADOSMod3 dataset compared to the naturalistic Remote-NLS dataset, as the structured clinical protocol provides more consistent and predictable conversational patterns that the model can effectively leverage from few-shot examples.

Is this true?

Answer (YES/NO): YES